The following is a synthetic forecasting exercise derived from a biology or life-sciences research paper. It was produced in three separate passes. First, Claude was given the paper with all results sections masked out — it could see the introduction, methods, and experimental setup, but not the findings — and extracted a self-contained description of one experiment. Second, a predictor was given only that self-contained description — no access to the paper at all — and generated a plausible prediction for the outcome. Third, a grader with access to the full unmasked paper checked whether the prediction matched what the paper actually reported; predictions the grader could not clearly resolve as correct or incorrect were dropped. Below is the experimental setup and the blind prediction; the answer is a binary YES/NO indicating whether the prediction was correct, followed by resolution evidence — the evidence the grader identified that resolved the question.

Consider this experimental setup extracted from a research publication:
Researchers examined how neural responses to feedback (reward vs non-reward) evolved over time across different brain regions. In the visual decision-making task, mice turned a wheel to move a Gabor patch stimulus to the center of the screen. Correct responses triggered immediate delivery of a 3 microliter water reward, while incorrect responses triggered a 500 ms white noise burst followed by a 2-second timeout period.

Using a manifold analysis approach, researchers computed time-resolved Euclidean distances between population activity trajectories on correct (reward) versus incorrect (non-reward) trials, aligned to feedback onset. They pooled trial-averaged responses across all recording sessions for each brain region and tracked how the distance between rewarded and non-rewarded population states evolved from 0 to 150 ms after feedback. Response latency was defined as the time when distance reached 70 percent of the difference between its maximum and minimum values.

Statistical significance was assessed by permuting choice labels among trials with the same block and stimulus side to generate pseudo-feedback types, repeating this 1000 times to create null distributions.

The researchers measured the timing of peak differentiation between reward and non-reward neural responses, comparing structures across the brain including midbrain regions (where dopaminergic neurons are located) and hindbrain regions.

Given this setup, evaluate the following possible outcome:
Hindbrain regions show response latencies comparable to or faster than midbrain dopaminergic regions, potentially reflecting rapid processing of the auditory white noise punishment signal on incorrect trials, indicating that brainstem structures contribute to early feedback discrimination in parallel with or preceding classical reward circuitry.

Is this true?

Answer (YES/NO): YES